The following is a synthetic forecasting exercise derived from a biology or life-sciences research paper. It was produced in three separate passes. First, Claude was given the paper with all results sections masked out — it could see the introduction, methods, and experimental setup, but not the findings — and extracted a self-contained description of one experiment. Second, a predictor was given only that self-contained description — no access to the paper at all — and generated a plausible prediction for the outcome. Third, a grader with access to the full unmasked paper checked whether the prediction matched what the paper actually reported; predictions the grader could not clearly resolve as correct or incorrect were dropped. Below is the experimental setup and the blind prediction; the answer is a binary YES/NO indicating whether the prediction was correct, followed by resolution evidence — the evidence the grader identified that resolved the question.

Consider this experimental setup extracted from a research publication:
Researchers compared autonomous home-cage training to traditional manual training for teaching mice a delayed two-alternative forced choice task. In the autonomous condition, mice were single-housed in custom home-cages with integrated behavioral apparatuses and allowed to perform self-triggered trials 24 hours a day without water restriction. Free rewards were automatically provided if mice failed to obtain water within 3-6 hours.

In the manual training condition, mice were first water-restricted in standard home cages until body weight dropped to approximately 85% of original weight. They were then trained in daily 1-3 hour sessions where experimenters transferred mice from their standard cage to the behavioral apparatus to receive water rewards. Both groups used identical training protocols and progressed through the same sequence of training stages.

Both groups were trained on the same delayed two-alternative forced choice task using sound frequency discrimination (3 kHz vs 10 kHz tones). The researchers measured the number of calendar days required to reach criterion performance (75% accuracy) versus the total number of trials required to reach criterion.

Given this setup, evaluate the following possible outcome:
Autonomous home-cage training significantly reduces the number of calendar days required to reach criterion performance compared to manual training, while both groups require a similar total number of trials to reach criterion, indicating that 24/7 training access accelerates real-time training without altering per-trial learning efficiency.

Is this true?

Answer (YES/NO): NO